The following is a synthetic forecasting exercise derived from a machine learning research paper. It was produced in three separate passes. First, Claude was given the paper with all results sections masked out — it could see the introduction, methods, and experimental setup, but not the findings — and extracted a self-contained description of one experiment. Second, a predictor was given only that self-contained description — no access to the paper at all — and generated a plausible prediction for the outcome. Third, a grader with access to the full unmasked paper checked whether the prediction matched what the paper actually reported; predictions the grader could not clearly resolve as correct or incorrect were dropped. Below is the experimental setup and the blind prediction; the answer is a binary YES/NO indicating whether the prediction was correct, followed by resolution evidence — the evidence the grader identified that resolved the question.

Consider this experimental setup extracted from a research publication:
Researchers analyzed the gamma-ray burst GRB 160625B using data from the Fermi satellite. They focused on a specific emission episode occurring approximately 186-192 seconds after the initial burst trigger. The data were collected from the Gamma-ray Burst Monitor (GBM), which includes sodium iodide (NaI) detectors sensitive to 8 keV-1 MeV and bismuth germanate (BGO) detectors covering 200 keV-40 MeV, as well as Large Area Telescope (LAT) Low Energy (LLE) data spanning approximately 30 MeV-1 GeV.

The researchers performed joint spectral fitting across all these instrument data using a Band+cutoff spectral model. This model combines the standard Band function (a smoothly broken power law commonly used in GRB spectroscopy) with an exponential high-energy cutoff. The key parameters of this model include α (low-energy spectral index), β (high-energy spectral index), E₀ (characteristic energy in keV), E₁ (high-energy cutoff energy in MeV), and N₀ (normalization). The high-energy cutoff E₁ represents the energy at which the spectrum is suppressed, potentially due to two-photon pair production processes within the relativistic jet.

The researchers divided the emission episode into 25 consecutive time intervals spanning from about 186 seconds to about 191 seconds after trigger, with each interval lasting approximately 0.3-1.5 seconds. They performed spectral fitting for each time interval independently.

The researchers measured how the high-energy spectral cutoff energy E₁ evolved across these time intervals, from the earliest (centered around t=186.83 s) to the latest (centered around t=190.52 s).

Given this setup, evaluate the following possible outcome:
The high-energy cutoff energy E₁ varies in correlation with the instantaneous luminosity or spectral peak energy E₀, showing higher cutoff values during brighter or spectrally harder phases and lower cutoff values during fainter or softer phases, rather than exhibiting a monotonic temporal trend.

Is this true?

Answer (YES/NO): NO